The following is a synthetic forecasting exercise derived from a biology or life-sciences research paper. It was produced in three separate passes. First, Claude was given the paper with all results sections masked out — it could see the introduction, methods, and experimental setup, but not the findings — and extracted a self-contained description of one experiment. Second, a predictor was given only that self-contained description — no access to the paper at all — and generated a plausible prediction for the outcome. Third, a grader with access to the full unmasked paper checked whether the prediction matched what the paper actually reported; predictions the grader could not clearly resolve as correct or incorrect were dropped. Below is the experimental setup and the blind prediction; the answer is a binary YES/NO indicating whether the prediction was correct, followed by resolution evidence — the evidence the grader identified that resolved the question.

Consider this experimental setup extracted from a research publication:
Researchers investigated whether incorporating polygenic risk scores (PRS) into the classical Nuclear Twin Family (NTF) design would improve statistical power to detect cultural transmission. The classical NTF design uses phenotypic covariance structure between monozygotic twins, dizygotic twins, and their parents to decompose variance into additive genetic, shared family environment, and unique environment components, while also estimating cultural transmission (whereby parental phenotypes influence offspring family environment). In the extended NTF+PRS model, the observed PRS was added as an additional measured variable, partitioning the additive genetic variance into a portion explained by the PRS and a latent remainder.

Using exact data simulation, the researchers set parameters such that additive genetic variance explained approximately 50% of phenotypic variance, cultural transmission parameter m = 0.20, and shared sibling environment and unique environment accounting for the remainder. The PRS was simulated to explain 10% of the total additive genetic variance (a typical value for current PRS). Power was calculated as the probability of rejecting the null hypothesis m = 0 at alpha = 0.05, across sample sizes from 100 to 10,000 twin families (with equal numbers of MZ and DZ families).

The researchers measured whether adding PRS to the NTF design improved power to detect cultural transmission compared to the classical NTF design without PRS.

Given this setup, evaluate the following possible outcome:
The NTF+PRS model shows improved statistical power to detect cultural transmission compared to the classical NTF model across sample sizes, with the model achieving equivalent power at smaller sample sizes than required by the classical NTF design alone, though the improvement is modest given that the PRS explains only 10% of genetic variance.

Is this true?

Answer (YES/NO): NO